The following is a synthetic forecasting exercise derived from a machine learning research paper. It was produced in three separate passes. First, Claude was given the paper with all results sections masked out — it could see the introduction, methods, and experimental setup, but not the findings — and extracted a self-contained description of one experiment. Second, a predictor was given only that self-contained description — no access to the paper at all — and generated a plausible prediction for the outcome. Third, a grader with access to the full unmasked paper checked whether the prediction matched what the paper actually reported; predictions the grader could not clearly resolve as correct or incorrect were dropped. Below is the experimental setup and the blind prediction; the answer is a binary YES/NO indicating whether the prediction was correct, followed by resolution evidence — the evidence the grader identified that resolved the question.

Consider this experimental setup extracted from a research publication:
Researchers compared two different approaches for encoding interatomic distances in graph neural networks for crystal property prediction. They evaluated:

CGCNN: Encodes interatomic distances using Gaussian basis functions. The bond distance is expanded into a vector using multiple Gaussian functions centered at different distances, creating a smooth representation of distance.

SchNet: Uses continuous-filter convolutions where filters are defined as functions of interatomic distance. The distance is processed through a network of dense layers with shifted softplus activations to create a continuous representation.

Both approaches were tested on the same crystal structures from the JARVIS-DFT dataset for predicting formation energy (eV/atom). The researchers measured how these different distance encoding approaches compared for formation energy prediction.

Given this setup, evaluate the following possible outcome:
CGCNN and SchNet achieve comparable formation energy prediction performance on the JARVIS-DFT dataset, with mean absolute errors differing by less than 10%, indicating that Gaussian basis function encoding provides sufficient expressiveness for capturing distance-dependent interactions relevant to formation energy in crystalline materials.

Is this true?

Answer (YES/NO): NO